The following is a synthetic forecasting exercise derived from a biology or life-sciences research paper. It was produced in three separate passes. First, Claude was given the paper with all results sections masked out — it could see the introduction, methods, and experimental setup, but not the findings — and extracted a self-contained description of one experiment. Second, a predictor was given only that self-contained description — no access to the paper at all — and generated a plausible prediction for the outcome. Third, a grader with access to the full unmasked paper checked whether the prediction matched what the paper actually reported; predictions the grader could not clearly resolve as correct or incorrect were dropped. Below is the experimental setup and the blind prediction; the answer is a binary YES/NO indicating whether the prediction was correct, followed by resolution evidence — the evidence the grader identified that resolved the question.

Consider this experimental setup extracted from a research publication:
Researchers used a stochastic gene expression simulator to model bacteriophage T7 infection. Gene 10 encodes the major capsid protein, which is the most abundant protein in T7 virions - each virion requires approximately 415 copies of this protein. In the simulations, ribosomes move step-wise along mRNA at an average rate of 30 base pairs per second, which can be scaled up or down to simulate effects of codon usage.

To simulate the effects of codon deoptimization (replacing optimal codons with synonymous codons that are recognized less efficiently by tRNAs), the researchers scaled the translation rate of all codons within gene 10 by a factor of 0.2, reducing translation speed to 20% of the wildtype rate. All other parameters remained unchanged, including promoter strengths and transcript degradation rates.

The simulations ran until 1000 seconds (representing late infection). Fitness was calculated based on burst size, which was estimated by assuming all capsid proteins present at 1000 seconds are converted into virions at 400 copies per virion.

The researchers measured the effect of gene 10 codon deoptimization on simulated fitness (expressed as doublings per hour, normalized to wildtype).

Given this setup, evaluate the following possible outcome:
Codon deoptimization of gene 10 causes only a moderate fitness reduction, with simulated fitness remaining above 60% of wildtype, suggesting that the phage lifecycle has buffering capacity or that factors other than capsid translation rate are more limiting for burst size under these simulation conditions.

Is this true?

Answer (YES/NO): YES